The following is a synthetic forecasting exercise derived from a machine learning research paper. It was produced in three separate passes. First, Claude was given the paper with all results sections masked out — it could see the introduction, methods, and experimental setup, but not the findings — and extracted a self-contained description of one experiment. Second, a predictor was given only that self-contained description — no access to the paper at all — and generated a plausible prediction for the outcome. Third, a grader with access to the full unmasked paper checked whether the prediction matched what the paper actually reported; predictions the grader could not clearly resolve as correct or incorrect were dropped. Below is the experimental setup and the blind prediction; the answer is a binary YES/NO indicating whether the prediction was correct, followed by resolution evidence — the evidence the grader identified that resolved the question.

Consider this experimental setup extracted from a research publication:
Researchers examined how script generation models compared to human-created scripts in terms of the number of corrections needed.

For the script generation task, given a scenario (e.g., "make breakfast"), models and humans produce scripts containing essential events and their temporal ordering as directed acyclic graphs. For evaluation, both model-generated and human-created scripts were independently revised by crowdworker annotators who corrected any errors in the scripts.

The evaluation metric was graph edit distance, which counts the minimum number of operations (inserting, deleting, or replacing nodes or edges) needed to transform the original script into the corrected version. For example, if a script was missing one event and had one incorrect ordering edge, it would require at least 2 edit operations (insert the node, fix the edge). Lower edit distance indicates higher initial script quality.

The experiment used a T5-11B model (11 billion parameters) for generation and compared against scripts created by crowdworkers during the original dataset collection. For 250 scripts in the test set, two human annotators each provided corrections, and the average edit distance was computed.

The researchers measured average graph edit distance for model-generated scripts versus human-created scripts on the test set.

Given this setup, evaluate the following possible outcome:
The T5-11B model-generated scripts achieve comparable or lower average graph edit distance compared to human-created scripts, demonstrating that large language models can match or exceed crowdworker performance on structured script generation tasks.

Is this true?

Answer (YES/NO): NO